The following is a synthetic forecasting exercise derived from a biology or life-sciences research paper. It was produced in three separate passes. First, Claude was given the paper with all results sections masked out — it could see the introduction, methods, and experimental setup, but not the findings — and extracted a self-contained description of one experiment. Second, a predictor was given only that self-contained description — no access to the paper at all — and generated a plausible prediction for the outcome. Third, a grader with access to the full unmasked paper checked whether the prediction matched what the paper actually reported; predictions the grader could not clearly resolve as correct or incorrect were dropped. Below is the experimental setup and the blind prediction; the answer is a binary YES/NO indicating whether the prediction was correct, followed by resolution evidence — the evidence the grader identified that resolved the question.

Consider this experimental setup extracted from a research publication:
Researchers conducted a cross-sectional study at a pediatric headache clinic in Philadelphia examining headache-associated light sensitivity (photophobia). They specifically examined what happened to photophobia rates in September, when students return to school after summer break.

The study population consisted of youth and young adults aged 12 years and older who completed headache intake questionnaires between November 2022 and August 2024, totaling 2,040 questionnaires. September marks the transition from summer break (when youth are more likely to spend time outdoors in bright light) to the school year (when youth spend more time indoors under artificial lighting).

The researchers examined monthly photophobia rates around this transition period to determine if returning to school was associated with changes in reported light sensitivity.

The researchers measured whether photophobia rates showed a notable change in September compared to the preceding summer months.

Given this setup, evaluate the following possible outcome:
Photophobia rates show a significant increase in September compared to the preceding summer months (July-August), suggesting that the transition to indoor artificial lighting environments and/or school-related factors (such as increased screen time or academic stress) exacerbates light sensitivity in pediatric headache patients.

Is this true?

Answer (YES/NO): NO